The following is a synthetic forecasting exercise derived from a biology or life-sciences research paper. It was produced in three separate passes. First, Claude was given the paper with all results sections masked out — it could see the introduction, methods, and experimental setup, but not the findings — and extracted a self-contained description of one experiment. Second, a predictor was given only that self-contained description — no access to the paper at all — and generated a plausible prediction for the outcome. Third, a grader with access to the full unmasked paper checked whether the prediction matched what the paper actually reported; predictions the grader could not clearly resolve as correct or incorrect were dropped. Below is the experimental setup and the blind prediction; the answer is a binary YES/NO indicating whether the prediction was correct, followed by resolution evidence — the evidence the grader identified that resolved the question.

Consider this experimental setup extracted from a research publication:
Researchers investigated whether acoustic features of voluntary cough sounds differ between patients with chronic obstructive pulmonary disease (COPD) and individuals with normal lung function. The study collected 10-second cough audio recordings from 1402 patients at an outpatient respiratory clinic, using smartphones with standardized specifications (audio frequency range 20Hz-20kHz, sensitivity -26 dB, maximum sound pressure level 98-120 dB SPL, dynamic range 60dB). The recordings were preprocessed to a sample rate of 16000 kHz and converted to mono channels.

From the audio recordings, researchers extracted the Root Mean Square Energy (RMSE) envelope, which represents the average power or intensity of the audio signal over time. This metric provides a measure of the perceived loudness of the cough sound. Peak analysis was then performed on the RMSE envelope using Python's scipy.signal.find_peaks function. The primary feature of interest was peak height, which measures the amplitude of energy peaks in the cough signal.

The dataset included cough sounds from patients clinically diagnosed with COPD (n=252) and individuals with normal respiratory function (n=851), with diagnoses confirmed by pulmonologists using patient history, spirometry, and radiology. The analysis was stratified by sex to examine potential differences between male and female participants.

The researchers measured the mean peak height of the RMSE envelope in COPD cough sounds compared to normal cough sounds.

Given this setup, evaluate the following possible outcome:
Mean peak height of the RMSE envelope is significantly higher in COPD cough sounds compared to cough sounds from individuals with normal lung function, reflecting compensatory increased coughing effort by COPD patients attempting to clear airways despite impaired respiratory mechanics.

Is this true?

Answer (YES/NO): NO